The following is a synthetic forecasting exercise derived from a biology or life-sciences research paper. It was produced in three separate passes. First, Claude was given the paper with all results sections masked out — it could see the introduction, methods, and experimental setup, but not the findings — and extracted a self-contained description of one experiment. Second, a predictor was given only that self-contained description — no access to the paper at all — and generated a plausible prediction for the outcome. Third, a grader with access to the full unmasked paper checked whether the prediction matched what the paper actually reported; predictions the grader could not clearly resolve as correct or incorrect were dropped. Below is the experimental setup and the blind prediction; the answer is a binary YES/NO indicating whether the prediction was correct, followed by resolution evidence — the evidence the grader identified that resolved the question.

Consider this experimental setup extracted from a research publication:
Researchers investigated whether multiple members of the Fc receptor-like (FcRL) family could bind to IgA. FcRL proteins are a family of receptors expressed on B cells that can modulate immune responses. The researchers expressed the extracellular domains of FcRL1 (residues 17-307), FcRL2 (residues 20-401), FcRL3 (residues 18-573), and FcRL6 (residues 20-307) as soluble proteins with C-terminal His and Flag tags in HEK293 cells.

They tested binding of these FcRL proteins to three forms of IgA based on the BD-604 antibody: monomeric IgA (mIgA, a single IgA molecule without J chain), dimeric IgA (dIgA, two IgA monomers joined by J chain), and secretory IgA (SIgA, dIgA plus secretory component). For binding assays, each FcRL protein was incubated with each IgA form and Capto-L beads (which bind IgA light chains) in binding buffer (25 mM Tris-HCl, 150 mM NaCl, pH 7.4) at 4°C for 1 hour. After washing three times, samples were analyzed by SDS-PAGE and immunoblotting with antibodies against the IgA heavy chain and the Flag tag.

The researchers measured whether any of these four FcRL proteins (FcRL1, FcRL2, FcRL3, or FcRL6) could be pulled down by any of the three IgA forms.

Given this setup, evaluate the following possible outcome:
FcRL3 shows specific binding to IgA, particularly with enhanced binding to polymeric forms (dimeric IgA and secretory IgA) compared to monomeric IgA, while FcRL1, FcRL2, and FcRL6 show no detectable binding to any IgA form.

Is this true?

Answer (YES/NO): NO